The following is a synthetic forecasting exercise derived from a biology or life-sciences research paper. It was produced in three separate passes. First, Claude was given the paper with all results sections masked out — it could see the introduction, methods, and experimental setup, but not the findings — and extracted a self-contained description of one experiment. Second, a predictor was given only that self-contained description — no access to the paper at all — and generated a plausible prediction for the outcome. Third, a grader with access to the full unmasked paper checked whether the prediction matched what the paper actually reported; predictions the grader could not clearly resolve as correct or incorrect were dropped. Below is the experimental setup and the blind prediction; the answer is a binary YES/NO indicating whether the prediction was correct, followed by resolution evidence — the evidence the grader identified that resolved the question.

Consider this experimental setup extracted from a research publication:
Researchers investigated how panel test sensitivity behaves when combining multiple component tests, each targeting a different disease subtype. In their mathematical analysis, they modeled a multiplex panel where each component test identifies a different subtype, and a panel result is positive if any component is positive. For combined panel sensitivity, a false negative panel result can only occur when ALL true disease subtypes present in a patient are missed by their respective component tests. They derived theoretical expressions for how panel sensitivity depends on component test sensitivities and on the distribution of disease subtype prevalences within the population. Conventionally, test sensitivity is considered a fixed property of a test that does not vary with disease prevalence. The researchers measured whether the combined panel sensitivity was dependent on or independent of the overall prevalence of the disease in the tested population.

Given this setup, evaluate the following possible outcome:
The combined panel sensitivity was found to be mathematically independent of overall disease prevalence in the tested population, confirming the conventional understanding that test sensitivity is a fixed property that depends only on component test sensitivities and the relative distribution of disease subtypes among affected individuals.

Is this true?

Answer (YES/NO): NO